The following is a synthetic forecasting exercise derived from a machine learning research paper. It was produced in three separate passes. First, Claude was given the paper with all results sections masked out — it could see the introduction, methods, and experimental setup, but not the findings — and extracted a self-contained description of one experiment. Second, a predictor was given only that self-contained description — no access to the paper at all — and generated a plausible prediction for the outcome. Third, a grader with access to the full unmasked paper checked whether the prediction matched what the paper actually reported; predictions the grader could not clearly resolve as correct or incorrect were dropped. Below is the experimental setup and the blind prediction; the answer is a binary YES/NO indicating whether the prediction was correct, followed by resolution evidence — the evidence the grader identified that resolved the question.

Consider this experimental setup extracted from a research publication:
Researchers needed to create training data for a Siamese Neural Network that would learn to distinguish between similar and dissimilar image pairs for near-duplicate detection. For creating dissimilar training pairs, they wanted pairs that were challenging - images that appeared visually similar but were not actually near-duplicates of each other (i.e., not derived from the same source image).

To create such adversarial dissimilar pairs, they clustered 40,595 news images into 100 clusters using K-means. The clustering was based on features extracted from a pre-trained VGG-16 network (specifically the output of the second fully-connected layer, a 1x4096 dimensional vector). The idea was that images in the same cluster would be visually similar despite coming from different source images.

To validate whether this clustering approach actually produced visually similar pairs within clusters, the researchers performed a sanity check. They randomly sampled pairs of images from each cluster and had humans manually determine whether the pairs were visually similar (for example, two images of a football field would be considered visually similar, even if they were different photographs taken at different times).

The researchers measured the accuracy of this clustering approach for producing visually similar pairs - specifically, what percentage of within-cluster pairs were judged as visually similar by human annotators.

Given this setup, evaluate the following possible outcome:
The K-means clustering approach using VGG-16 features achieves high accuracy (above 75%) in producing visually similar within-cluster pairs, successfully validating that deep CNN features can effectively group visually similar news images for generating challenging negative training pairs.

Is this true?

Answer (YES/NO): YES